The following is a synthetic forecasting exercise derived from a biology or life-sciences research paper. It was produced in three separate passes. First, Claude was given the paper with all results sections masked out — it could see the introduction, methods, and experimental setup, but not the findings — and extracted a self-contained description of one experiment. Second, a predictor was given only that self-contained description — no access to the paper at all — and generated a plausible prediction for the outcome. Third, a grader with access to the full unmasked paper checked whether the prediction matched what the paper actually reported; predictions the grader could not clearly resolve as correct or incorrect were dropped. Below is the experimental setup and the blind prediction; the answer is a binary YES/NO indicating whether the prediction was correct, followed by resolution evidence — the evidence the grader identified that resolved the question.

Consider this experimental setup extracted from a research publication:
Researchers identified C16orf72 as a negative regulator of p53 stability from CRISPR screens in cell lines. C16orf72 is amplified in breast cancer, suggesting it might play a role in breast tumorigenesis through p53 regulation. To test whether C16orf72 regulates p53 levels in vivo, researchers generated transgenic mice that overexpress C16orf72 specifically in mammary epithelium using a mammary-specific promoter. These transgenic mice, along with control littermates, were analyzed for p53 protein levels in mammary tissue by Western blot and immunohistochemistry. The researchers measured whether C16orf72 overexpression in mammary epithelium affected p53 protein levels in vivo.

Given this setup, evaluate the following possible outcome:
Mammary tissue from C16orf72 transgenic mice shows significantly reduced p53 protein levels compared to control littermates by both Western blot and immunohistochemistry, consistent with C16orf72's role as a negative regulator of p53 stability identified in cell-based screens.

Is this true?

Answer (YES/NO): NO